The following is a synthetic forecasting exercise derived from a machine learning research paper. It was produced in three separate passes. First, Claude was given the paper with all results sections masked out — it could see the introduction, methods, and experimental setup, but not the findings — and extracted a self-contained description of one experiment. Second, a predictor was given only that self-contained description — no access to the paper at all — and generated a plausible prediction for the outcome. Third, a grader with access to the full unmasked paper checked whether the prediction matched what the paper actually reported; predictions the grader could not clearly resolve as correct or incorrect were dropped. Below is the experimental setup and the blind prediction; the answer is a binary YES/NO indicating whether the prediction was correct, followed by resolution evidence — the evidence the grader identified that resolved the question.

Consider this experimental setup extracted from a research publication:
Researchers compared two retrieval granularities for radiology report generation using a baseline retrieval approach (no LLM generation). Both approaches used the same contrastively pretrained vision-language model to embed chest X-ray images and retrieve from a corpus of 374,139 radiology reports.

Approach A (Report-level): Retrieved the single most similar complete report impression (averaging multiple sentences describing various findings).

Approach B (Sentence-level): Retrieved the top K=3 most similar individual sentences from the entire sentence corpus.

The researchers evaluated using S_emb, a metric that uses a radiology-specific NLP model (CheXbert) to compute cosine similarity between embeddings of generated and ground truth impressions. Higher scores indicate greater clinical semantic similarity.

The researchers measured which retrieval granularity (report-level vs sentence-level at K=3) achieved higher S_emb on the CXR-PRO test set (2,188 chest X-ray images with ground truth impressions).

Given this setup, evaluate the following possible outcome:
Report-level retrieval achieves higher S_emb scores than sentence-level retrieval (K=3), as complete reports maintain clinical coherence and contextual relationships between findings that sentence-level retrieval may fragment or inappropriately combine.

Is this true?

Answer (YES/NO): NO